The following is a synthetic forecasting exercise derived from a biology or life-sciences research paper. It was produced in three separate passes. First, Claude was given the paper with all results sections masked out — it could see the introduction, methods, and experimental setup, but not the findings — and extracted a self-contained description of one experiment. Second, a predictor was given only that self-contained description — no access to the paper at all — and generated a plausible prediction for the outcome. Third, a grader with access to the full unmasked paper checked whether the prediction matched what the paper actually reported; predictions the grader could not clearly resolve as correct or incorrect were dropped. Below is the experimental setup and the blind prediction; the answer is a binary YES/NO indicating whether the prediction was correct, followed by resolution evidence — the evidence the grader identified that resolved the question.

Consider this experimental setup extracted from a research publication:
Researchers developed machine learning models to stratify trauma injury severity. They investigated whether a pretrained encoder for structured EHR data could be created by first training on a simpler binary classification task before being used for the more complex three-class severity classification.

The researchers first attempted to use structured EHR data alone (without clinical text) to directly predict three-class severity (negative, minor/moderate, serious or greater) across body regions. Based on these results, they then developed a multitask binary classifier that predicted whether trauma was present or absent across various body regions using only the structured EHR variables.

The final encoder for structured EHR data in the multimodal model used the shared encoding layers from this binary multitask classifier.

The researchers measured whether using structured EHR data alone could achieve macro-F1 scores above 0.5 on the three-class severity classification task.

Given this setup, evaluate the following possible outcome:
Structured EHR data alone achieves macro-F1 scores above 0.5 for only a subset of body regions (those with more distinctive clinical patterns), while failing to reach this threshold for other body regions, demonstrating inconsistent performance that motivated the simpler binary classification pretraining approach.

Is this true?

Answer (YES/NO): NO